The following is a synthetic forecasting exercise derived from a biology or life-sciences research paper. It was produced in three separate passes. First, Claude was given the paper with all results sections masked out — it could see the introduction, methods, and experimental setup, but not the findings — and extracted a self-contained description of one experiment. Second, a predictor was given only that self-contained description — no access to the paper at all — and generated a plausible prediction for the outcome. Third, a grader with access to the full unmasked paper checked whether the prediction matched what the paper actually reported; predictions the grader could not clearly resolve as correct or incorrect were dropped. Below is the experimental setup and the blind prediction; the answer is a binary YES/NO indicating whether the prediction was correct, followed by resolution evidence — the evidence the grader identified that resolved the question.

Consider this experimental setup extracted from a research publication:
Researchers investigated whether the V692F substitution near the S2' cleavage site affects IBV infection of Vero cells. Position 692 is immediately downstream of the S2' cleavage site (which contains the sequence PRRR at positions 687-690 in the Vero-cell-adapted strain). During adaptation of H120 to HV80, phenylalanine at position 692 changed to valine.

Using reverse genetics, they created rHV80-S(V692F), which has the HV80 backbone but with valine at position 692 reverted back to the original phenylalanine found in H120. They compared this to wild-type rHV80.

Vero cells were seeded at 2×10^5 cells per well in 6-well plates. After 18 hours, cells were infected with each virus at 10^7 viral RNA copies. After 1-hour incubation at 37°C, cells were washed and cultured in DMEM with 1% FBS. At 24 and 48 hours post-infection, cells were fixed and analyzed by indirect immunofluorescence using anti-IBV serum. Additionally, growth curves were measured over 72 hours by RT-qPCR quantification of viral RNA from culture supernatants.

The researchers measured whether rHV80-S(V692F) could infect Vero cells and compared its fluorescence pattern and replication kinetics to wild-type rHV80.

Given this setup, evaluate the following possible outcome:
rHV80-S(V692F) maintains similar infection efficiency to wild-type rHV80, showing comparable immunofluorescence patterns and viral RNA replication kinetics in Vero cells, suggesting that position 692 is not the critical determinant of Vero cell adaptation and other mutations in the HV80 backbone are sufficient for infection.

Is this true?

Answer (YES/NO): NO